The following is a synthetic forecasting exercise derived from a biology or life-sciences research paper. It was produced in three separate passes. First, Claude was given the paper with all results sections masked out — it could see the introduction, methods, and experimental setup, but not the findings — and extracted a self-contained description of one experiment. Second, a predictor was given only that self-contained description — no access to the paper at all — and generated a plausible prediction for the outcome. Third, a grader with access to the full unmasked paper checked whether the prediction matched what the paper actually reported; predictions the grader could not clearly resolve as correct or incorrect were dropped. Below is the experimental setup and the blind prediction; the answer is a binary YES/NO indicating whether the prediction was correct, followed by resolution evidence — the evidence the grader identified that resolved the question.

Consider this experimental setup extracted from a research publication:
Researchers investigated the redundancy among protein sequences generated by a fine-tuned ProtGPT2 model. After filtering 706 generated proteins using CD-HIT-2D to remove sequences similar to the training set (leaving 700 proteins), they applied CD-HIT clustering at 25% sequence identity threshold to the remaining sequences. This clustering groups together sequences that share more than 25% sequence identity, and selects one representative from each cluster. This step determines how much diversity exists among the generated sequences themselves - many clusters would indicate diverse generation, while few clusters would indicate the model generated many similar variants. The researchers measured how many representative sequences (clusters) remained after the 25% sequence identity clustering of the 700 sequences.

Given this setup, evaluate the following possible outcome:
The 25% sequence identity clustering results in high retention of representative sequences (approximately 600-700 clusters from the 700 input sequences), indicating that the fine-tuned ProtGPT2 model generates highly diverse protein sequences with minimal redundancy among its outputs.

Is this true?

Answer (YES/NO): NO